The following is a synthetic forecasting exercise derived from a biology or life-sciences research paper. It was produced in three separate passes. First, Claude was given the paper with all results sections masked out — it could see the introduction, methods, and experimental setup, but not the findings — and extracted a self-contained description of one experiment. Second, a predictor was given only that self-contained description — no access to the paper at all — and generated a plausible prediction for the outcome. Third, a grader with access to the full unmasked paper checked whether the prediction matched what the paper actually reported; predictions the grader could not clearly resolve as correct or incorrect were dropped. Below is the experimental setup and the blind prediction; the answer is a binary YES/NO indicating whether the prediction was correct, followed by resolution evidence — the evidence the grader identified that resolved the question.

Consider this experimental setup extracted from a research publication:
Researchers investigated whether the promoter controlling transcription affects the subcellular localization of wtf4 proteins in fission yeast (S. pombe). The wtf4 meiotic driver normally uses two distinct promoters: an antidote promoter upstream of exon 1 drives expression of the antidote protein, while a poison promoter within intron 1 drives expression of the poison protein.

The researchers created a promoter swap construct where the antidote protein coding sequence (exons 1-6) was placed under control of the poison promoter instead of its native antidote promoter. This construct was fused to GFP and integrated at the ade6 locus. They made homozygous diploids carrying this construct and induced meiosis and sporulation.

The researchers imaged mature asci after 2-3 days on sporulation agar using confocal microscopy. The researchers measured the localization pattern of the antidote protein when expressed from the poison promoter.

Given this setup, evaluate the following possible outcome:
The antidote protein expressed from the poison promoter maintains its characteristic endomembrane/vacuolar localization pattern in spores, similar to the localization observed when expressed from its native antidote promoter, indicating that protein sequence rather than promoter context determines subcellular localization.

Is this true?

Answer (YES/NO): NO